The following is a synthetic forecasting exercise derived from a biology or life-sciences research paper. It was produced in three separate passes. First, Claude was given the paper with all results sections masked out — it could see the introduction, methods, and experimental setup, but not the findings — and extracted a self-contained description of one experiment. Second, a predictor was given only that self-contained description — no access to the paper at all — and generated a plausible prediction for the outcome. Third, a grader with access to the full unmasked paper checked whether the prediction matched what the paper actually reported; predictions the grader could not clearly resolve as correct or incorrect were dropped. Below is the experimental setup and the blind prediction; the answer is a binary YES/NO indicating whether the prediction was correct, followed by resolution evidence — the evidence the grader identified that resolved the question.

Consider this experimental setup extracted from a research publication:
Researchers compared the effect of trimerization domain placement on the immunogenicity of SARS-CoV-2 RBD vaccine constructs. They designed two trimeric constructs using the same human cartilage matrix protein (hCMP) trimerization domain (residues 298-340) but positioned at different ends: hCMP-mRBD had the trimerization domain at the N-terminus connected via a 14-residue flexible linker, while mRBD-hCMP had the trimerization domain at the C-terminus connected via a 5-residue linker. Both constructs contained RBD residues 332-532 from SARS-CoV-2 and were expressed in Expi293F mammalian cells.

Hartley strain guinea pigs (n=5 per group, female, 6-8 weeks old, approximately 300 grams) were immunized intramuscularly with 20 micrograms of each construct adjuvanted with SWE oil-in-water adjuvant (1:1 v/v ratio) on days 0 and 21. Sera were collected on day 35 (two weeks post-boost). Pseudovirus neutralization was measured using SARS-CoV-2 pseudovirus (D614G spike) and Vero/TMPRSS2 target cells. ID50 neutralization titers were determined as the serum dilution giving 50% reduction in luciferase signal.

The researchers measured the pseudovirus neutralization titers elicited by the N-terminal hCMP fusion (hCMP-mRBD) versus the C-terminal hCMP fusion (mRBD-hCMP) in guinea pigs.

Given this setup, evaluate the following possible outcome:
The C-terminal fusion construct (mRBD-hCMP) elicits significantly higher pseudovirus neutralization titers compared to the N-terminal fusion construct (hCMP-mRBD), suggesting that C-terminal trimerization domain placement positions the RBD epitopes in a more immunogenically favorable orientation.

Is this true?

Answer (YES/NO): NO